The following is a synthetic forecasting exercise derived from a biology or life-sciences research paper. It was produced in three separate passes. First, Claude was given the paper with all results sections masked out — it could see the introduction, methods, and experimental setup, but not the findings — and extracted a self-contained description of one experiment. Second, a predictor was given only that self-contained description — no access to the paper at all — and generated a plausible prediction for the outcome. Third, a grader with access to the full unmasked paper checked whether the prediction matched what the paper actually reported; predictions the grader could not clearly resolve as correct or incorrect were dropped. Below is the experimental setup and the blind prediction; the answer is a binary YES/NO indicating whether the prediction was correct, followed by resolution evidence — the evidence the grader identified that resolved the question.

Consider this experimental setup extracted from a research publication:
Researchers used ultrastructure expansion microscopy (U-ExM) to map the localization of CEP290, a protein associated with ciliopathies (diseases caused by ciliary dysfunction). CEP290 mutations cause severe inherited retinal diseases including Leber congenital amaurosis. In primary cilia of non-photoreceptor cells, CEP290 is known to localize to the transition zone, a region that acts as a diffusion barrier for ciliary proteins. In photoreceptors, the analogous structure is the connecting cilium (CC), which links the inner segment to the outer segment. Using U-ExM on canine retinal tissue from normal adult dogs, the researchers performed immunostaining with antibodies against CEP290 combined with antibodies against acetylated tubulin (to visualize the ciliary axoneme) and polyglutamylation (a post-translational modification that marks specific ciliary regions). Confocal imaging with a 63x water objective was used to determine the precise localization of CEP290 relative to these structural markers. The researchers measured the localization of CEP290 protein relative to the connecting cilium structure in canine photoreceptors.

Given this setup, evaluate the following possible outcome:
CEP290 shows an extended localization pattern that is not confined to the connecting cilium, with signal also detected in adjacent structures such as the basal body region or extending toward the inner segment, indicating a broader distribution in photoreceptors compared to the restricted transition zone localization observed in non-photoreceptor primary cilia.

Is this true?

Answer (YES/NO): NO